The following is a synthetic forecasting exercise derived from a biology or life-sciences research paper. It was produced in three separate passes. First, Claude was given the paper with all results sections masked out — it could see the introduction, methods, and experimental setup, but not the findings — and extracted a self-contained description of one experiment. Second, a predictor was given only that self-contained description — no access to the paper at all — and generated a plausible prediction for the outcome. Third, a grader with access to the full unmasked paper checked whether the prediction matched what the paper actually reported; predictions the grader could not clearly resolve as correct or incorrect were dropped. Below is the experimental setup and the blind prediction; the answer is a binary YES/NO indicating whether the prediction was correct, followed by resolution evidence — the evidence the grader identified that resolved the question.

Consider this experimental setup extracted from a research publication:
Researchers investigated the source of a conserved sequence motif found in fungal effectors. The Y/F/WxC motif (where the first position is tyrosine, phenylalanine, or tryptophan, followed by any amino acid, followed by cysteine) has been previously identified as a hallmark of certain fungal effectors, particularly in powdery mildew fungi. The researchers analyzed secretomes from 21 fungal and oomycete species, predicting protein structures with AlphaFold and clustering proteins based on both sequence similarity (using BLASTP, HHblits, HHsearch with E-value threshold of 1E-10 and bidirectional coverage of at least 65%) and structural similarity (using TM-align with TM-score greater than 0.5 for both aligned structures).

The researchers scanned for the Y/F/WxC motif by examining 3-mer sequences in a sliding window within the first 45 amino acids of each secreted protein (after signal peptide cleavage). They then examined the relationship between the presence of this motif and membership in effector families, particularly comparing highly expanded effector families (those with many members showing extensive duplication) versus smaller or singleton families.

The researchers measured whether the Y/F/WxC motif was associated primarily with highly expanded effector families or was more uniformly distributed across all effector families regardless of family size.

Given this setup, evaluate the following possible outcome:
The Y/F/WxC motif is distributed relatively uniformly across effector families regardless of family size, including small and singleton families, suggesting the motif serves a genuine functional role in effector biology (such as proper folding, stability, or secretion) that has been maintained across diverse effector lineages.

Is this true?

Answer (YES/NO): NO